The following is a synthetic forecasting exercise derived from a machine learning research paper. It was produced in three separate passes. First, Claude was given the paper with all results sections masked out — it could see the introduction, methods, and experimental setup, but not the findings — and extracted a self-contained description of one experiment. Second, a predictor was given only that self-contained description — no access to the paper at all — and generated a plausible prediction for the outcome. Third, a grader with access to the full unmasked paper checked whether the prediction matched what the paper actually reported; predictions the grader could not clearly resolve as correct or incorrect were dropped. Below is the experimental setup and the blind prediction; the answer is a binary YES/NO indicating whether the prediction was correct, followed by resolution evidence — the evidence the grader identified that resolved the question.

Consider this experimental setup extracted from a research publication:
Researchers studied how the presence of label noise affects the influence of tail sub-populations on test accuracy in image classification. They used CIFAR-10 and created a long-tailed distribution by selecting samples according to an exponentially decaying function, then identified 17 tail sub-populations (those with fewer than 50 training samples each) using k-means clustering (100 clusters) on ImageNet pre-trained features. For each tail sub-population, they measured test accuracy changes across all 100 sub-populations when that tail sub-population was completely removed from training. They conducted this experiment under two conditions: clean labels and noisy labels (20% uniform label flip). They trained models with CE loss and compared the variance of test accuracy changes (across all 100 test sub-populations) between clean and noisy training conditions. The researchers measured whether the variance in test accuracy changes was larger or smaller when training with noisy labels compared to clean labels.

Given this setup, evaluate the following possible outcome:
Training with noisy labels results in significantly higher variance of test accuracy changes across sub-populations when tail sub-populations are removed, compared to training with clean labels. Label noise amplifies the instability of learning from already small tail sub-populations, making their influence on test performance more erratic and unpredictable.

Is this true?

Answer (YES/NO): YES